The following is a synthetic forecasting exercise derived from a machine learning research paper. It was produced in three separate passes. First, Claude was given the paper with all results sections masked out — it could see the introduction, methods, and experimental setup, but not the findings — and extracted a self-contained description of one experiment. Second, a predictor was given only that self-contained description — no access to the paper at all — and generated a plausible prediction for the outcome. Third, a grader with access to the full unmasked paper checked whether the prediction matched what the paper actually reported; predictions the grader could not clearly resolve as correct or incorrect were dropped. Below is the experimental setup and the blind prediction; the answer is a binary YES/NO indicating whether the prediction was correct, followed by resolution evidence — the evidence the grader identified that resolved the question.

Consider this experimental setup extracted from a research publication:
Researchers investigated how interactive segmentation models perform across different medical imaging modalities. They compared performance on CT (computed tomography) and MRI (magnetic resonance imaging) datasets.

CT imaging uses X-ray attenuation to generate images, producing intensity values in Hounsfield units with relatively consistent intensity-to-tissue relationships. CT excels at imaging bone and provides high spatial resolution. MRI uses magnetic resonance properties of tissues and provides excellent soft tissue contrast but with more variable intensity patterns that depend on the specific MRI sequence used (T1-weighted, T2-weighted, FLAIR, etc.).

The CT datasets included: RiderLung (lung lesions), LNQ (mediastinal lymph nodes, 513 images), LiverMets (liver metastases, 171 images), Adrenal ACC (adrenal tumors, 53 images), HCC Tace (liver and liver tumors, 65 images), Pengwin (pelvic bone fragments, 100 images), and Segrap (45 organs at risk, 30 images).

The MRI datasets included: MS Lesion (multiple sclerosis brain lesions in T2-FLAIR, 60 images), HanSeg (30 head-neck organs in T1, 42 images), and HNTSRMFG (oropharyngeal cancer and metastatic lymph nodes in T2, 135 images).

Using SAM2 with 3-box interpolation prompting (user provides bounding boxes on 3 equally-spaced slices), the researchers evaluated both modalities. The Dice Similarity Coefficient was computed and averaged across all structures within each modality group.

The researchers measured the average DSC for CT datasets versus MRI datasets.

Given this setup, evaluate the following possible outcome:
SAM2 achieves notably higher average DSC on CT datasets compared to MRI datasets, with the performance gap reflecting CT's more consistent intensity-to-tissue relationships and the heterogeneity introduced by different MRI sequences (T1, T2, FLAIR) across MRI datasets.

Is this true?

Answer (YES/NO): NO